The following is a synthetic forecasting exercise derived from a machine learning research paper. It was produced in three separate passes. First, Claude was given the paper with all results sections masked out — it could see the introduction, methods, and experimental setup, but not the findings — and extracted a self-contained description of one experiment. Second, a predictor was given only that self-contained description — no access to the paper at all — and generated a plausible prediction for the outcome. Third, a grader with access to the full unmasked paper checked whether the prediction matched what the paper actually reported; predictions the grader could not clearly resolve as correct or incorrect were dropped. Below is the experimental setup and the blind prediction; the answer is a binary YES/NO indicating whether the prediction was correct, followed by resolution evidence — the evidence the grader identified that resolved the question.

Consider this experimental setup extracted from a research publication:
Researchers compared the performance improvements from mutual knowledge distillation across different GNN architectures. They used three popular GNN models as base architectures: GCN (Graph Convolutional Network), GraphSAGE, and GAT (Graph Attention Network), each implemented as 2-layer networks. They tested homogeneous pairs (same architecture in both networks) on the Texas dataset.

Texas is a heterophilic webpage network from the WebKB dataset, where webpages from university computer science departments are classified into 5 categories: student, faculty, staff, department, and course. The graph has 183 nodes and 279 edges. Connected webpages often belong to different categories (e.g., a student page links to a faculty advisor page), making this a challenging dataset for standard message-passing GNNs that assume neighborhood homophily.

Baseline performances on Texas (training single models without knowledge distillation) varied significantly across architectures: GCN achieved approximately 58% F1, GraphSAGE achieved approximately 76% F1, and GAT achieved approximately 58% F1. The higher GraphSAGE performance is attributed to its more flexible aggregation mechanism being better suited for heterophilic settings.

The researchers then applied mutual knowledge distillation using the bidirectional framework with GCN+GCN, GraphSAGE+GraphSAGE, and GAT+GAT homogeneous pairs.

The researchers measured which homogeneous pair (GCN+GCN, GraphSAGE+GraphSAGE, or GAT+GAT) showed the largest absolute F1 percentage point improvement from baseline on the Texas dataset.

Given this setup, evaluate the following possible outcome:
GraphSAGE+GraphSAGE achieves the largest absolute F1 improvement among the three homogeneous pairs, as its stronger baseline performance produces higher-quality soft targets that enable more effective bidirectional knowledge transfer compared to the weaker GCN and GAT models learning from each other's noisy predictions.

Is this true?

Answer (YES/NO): NO